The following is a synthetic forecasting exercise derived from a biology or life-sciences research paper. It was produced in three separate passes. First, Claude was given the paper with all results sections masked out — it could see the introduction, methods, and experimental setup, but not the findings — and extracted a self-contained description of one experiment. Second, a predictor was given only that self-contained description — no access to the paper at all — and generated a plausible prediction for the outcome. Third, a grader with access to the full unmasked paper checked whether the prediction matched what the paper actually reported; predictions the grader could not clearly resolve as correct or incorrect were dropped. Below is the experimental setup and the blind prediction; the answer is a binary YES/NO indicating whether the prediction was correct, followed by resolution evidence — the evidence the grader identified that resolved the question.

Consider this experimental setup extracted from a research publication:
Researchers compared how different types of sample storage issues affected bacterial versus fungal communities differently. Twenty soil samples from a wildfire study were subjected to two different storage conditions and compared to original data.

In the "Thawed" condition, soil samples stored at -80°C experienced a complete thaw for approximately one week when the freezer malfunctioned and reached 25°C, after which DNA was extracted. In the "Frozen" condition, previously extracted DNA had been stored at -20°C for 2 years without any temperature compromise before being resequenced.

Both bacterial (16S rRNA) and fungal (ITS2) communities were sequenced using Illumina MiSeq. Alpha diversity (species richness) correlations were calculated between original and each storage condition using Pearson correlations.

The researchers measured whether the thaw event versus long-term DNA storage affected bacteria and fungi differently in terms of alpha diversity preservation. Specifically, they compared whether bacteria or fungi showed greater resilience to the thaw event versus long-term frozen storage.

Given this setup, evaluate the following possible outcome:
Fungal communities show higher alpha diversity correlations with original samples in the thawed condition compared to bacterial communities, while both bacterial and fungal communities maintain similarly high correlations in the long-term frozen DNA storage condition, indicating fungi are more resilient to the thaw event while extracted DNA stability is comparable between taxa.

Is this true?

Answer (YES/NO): YES